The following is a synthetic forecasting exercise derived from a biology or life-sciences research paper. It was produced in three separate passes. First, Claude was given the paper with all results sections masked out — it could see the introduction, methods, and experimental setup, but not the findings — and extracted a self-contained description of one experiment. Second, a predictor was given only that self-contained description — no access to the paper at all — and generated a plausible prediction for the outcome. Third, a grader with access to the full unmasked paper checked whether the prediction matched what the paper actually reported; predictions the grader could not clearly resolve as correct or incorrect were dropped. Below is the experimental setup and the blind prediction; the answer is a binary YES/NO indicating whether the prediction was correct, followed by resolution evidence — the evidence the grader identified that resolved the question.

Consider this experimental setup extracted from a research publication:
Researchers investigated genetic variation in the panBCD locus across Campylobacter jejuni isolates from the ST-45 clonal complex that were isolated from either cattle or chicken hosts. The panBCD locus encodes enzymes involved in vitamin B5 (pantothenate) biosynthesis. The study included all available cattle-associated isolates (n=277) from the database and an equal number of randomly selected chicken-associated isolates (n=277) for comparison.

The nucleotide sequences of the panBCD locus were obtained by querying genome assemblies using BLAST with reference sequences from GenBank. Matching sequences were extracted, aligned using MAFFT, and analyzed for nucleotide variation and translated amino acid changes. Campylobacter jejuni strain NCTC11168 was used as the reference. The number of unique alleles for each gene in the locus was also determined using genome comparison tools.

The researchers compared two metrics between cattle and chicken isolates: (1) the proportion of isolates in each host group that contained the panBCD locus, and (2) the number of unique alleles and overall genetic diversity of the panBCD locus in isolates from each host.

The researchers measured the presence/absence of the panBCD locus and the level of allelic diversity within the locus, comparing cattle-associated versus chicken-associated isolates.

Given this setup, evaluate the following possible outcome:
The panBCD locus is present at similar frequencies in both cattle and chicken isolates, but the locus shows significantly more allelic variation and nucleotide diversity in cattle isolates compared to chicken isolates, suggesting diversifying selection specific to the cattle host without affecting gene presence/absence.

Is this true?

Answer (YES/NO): NO